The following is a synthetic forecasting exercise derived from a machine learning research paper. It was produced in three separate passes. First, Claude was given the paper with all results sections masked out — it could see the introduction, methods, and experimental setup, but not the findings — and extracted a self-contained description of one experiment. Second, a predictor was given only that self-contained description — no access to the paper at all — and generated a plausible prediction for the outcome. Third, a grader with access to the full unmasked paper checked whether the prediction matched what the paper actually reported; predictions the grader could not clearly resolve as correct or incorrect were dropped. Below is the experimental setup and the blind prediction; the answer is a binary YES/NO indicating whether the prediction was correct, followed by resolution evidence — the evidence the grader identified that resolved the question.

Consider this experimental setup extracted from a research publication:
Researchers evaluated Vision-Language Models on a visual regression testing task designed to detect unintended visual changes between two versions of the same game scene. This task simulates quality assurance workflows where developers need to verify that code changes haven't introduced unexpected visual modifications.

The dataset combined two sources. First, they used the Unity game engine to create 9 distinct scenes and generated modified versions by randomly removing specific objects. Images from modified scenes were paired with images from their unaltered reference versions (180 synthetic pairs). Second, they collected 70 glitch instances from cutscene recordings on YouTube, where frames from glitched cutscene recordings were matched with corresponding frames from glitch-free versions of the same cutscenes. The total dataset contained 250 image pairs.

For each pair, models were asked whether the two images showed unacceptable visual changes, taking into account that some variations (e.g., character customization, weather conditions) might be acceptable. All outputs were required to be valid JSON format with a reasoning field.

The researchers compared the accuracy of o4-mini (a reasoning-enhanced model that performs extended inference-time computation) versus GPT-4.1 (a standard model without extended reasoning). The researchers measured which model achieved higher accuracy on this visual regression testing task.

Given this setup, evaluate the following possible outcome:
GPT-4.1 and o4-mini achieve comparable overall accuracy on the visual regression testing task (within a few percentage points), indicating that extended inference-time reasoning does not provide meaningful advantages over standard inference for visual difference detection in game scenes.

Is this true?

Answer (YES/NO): NO